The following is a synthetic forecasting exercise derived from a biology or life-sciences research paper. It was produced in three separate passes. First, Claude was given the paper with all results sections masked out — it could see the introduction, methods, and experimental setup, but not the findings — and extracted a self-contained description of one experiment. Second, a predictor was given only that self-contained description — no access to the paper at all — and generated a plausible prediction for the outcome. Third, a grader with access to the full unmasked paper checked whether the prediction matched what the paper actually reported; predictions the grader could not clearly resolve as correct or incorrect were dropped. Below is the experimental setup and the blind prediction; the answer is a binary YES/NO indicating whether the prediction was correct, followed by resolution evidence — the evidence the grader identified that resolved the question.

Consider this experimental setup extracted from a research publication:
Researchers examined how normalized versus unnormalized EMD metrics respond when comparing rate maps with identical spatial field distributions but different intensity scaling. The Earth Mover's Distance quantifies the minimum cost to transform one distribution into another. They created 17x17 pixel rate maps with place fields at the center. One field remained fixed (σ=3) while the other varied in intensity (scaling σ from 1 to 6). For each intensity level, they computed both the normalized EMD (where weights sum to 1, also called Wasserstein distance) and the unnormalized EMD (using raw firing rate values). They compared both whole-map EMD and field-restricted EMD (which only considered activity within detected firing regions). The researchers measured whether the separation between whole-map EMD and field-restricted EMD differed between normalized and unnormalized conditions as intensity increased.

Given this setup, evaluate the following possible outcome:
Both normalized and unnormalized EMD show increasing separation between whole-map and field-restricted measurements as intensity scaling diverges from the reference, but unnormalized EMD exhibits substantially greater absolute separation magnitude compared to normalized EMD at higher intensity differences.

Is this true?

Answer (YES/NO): NO